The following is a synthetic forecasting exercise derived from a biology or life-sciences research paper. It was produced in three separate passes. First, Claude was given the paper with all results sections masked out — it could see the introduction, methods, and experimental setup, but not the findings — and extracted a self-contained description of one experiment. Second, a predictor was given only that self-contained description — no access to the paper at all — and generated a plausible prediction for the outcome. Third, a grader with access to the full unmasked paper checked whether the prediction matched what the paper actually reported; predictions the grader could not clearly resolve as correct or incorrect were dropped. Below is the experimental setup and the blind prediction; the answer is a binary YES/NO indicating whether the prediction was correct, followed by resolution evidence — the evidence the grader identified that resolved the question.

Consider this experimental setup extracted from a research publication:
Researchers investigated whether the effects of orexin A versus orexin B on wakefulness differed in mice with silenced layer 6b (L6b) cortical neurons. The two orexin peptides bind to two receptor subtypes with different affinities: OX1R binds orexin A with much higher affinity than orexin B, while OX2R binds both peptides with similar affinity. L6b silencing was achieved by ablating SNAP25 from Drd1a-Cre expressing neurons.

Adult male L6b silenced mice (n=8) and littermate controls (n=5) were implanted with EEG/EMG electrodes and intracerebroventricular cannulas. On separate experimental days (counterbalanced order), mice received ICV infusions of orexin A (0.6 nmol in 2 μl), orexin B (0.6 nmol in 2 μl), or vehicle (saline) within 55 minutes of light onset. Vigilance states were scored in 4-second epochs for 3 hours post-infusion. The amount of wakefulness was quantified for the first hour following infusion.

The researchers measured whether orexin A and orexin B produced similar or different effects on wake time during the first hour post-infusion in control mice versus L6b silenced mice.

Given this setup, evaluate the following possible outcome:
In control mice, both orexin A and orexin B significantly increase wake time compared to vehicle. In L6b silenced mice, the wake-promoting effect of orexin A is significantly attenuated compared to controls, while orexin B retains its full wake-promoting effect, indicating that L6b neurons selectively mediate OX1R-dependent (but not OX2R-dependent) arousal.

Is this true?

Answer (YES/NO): NO